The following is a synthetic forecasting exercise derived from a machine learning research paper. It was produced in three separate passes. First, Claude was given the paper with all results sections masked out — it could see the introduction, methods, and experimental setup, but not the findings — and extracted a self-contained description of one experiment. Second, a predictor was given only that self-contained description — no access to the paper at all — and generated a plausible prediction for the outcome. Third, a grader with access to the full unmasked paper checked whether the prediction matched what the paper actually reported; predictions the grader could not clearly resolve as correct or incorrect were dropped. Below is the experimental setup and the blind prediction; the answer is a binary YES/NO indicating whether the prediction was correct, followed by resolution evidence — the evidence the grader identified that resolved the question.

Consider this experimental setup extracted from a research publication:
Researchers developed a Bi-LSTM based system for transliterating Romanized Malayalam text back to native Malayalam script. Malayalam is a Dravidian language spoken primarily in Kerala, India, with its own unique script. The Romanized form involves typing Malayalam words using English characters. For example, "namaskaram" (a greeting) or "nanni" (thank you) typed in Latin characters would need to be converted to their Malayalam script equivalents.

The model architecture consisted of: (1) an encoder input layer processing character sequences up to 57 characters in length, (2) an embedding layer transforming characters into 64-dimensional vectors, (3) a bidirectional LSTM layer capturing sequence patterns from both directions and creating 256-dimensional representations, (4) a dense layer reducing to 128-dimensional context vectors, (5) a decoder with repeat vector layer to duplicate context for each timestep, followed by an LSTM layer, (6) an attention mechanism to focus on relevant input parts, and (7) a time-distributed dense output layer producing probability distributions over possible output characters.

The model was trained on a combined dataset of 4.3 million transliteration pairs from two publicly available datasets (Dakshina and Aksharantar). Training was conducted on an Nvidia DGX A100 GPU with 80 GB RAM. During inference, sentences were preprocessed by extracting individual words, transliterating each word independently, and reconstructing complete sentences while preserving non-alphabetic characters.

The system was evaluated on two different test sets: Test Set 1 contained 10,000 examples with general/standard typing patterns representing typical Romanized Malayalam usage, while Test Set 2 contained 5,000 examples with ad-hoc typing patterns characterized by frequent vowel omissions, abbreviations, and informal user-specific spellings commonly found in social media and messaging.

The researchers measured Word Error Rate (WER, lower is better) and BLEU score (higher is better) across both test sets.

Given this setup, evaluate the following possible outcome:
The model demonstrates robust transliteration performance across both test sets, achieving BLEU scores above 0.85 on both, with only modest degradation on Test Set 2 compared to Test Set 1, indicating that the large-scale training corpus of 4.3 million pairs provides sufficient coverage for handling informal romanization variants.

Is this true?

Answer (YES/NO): NO